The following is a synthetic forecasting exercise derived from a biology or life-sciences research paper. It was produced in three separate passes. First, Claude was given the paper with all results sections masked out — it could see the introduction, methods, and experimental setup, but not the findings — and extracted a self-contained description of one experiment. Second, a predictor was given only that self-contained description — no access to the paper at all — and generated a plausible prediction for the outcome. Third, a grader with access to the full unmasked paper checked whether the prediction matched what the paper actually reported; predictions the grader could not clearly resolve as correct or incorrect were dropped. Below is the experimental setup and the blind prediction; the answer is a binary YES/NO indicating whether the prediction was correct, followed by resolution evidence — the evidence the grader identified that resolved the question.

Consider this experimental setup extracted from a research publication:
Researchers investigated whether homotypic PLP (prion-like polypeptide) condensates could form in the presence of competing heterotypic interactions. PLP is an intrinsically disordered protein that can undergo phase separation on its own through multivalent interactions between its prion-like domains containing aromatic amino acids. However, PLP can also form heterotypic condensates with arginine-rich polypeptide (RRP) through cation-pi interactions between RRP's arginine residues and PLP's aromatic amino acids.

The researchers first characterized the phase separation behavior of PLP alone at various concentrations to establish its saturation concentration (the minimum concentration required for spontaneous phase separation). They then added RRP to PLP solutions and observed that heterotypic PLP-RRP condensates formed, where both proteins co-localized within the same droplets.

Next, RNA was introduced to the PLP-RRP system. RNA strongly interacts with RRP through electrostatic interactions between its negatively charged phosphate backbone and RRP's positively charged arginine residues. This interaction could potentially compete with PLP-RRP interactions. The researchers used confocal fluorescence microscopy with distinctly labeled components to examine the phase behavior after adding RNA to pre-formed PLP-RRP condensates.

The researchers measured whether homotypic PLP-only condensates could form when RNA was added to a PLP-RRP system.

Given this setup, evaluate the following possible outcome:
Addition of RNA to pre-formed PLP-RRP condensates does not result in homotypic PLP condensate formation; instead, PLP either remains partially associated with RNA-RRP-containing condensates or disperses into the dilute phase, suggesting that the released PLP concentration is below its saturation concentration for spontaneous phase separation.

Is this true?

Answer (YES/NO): NO